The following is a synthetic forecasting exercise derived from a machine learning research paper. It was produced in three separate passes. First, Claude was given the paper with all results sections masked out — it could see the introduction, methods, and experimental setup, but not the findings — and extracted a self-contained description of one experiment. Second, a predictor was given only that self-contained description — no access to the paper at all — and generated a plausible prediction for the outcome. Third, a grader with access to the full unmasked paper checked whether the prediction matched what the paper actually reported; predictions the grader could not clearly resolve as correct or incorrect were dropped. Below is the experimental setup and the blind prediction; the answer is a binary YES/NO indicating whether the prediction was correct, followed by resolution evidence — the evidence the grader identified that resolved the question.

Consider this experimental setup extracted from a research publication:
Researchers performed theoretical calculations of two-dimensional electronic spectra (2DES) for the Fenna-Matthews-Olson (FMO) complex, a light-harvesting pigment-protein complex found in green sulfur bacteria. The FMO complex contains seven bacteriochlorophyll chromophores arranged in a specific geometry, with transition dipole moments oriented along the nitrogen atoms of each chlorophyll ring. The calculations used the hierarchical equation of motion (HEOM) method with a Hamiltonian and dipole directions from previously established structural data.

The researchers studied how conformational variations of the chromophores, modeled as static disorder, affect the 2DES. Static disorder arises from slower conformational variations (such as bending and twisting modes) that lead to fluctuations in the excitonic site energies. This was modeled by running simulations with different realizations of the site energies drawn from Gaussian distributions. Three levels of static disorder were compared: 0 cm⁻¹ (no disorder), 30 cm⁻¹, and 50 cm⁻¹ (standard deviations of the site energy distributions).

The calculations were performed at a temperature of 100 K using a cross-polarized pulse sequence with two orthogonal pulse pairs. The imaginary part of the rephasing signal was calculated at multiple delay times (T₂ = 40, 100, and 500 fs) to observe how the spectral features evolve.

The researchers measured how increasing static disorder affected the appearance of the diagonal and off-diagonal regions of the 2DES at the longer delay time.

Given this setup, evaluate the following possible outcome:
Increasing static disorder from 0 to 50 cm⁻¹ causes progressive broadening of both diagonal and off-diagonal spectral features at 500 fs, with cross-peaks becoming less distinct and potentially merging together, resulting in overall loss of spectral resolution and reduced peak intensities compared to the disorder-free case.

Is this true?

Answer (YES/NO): NO